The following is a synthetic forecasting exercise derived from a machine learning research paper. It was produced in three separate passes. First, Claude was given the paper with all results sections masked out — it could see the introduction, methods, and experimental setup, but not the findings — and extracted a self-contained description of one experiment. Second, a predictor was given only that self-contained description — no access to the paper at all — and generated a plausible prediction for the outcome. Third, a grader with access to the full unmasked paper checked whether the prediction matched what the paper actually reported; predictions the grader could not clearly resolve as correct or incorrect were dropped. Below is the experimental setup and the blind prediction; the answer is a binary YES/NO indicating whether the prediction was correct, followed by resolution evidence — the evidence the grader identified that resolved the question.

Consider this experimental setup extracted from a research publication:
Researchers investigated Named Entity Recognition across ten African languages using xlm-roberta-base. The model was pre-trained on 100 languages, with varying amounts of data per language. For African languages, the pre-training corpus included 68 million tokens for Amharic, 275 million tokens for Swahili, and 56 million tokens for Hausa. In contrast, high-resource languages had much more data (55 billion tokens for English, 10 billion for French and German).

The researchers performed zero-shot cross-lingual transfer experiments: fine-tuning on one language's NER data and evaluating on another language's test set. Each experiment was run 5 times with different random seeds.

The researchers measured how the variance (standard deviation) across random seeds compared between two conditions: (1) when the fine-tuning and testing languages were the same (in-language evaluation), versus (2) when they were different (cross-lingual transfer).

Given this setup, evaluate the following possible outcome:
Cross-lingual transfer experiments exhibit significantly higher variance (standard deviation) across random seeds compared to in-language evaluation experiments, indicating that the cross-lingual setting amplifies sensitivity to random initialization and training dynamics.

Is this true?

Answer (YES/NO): YES